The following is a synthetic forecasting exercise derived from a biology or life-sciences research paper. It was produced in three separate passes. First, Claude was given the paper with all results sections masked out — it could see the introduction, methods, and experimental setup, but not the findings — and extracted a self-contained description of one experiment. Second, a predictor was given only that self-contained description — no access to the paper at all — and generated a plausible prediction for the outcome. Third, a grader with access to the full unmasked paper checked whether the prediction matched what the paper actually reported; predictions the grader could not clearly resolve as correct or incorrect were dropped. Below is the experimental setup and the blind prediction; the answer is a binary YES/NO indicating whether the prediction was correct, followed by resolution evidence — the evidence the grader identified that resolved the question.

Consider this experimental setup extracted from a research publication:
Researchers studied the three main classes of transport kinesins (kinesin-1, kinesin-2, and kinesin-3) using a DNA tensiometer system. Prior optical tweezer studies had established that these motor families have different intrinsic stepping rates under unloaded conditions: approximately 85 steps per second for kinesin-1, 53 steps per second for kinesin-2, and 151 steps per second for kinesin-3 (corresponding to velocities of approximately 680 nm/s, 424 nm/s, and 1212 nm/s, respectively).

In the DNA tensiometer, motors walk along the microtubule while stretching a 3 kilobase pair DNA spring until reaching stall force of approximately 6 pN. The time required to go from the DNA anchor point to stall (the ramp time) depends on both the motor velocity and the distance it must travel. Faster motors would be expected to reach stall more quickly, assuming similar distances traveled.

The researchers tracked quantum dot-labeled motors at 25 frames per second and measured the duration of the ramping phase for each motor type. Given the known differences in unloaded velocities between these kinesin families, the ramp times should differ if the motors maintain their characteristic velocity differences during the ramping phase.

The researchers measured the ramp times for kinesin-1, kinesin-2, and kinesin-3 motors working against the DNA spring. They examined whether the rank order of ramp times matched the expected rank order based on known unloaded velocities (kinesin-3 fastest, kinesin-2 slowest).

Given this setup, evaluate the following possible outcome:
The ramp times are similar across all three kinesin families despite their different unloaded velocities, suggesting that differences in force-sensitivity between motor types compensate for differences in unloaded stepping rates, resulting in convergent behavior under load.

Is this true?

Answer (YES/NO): NO